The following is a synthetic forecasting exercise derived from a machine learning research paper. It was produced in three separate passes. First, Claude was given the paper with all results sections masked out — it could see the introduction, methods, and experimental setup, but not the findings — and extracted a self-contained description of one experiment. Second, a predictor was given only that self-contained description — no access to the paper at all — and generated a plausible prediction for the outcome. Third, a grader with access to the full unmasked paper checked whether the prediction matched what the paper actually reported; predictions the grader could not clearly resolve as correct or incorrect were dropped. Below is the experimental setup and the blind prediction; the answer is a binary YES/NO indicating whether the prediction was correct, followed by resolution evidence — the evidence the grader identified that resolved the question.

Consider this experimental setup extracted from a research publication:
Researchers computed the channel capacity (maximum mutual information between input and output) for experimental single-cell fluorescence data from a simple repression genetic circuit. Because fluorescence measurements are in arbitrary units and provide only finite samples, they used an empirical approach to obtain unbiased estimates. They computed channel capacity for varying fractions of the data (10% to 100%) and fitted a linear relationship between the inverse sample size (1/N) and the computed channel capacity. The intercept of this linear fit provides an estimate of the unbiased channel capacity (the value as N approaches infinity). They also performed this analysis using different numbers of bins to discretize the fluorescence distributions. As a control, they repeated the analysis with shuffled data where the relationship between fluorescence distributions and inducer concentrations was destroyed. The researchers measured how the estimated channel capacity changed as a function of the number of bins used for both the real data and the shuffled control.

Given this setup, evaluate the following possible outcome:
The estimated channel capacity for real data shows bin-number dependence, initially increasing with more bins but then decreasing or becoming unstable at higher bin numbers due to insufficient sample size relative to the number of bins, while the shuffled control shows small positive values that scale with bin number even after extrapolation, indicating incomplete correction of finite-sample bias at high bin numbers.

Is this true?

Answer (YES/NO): NO